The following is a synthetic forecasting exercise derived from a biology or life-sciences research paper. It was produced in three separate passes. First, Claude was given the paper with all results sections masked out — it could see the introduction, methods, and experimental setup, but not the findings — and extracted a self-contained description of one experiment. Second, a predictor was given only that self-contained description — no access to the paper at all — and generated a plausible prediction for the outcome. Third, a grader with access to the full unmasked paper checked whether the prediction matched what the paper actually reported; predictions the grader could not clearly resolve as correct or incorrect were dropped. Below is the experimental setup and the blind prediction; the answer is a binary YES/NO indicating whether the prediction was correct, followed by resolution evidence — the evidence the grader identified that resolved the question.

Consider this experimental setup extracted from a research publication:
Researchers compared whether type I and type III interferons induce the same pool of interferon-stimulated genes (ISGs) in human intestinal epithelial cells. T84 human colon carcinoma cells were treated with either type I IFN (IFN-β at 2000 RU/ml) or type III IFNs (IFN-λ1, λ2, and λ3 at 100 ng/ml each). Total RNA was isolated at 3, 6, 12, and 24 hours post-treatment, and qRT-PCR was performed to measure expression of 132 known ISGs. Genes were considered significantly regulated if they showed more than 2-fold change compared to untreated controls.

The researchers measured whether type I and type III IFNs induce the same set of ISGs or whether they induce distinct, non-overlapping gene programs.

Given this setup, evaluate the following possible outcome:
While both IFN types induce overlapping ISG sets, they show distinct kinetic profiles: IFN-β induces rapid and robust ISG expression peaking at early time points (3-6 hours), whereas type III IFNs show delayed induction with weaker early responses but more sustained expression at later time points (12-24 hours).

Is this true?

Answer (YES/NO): NO